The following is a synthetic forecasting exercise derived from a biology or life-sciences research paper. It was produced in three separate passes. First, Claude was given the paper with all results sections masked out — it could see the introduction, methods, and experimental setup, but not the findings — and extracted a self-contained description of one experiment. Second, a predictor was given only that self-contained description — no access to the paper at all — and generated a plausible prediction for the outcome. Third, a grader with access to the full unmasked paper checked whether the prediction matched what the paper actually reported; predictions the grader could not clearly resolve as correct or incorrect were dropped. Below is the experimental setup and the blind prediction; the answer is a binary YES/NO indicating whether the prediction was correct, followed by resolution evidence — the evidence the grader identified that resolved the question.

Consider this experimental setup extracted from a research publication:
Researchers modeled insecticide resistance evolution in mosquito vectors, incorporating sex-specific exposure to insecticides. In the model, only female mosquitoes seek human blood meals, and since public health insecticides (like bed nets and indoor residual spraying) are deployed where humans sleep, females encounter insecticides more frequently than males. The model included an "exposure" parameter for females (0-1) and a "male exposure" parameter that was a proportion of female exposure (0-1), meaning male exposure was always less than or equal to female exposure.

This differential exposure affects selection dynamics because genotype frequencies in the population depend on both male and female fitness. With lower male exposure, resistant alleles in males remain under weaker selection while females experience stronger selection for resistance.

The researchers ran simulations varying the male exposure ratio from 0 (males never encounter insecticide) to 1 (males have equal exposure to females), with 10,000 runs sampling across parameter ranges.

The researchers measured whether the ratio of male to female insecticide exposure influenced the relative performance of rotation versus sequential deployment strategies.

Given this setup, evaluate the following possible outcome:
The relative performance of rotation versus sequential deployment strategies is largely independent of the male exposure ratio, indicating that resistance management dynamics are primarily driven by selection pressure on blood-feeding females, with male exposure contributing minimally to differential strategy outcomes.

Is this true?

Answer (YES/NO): YES